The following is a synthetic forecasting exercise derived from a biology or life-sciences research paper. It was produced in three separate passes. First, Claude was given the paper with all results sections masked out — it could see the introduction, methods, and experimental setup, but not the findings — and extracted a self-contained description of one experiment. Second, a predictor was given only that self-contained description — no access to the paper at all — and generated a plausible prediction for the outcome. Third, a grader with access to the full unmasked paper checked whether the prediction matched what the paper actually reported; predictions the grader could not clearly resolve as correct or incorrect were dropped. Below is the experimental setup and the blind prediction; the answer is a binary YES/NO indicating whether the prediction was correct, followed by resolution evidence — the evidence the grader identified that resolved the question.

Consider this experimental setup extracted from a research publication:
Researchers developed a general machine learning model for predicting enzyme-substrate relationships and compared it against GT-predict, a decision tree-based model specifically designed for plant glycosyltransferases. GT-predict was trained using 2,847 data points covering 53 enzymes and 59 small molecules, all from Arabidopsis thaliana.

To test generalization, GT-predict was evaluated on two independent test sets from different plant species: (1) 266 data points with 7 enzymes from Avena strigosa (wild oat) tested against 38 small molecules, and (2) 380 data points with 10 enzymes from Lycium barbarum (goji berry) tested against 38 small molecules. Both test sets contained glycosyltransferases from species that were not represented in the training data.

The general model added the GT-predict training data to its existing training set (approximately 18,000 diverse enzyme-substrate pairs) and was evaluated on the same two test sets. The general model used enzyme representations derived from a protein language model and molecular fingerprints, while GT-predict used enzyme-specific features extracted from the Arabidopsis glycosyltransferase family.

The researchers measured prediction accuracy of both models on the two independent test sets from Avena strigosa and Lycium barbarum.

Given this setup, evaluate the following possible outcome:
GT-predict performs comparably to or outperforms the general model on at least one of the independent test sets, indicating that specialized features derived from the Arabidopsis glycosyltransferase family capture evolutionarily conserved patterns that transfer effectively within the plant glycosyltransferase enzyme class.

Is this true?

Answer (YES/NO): NO